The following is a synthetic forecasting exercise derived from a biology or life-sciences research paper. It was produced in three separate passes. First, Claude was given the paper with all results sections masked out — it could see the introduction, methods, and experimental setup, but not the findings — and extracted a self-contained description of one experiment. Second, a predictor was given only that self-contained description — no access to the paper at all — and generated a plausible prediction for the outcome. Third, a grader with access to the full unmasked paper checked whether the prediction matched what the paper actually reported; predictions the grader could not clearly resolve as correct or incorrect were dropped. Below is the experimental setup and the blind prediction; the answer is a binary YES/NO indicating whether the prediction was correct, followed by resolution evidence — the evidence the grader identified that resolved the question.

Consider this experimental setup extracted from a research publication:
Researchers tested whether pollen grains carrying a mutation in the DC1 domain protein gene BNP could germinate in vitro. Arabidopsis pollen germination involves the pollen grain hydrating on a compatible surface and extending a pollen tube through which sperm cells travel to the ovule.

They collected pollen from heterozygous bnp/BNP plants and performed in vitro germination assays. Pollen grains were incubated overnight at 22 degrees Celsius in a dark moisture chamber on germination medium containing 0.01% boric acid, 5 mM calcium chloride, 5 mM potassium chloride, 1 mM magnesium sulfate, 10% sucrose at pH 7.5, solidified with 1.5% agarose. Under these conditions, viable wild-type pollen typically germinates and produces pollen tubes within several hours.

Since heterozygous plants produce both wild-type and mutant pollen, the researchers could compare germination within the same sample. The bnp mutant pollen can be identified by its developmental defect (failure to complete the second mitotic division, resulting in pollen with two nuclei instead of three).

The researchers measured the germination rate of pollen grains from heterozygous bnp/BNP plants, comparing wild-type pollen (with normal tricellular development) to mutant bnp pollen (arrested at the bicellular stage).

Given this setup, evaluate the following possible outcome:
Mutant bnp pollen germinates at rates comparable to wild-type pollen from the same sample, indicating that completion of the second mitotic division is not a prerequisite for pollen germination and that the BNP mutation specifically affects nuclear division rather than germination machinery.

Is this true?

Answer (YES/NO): NO